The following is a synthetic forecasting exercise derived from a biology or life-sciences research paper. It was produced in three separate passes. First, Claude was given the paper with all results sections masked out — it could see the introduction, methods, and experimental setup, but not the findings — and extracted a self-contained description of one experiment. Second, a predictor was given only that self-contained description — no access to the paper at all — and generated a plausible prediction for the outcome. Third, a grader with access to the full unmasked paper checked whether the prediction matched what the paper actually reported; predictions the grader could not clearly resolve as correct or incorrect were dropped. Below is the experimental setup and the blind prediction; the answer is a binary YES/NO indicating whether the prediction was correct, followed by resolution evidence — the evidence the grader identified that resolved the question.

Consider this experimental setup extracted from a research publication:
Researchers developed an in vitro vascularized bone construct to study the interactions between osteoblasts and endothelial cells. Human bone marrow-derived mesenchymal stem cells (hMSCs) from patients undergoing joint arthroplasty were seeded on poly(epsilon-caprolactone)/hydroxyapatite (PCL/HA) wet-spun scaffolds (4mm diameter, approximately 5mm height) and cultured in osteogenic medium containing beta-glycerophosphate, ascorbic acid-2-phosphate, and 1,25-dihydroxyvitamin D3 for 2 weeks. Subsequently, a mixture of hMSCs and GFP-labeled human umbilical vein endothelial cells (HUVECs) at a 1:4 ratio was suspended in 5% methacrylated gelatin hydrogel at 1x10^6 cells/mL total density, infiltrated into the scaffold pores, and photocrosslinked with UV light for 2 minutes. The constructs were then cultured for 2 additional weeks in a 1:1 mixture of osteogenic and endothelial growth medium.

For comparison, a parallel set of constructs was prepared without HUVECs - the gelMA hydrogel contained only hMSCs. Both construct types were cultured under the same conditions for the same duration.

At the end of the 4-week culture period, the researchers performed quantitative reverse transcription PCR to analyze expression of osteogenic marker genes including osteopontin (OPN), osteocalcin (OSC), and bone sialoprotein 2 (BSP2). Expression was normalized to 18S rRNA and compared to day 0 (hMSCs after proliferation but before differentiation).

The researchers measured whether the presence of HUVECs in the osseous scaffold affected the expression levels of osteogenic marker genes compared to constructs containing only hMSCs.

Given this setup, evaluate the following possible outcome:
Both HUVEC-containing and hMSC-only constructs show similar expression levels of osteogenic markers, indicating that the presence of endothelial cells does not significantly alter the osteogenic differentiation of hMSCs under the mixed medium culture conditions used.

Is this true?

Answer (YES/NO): NO